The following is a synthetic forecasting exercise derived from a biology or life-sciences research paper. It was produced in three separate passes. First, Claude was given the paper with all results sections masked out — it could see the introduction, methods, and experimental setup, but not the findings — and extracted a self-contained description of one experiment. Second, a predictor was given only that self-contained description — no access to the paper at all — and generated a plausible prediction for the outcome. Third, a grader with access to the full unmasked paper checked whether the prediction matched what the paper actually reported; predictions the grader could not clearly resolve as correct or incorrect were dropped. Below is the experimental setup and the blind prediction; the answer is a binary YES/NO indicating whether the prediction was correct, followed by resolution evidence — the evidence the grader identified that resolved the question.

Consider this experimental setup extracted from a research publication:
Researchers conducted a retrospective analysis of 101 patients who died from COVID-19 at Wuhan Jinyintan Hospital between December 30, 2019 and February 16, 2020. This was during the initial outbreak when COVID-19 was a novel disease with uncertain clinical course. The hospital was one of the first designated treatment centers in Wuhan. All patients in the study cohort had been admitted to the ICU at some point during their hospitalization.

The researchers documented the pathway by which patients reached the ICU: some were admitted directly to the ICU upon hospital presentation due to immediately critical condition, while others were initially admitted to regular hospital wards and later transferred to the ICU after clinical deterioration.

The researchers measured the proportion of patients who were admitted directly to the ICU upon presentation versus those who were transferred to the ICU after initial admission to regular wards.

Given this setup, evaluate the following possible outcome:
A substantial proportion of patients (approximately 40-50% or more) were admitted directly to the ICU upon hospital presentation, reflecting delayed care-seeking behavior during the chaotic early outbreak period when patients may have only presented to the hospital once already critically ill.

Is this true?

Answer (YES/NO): YES